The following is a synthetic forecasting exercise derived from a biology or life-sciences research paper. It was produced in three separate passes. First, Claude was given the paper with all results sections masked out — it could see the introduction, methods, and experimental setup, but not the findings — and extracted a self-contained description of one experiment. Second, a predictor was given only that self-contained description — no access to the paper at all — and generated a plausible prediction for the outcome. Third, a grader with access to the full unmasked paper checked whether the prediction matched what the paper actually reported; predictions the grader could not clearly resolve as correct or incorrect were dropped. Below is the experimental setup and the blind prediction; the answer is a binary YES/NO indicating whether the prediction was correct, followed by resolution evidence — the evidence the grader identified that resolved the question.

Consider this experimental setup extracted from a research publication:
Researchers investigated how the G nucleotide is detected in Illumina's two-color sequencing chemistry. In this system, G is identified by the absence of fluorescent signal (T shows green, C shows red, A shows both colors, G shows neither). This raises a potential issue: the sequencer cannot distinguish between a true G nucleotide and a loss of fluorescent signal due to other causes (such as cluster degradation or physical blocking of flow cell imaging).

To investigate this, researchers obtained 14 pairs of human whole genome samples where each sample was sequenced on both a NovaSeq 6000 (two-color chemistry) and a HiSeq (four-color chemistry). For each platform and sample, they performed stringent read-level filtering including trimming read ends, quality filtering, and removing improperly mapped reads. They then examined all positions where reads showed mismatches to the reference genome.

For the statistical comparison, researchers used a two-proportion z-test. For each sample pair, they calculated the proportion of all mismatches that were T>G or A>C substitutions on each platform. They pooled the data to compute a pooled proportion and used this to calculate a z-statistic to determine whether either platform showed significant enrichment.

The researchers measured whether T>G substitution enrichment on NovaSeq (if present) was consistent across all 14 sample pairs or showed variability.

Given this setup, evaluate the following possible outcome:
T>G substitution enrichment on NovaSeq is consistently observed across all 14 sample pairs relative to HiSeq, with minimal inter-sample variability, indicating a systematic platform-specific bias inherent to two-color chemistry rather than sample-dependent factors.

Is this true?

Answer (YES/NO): NO